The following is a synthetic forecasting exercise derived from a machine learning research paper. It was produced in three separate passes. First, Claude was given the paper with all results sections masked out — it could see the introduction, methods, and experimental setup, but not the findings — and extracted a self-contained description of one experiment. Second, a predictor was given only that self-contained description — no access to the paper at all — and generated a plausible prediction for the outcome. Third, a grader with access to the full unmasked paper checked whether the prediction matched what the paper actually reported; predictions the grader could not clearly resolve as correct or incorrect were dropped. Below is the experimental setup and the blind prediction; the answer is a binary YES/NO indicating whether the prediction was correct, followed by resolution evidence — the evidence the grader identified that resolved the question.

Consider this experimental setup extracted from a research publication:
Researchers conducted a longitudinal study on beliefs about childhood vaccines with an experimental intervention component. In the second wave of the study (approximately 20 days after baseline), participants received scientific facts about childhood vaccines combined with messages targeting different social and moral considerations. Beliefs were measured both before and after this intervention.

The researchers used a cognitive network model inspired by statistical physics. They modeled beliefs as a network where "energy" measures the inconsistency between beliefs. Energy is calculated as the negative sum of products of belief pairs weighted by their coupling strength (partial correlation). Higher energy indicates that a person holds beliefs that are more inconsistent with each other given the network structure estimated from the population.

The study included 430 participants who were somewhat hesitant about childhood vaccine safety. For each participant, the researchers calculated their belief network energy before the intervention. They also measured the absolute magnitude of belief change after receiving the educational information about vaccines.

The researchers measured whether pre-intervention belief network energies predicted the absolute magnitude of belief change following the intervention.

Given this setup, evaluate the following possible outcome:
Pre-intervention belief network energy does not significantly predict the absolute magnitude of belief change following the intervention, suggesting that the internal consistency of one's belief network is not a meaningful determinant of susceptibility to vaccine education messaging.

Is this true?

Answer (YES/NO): NO